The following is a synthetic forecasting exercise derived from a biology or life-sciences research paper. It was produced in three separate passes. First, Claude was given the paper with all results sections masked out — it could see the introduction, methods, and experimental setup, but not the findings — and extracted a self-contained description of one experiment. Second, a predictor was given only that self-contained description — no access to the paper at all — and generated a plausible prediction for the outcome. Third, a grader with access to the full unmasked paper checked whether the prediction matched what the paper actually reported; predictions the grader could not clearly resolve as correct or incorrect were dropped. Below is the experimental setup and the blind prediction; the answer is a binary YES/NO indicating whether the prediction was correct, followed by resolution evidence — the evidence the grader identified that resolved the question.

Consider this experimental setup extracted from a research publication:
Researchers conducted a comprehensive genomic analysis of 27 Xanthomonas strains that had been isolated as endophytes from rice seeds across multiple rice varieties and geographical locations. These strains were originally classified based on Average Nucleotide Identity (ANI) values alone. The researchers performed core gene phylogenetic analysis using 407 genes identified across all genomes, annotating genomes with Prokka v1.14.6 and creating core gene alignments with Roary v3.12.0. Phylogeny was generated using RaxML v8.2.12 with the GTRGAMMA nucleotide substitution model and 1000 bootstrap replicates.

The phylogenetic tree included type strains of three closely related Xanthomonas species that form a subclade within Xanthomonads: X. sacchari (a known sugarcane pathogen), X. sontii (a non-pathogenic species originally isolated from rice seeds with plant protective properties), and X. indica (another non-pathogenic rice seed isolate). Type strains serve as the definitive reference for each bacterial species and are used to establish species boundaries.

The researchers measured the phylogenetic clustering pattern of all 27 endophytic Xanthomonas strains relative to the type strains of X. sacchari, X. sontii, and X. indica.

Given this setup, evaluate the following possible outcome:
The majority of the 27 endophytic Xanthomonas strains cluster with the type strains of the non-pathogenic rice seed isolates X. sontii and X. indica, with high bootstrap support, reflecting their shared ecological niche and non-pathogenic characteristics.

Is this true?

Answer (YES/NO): NO